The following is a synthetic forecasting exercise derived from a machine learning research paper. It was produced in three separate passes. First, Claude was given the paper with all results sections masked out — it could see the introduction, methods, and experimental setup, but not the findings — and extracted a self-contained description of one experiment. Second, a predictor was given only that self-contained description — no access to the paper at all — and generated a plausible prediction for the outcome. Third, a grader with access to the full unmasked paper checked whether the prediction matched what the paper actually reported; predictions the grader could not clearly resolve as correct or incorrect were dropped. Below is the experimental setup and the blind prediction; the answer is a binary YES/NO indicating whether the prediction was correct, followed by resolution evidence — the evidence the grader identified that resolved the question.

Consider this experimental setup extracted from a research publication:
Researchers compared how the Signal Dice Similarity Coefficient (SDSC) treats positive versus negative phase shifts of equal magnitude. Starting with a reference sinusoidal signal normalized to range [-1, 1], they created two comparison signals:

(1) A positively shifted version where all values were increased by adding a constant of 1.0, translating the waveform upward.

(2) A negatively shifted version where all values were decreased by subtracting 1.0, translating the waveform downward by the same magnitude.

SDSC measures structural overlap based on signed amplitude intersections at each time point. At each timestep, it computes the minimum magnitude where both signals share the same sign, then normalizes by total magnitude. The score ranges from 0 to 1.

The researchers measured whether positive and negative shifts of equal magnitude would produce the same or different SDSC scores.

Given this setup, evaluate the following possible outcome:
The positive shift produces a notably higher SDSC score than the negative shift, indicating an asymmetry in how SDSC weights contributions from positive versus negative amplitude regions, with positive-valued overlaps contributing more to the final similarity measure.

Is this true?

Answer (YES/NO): NO